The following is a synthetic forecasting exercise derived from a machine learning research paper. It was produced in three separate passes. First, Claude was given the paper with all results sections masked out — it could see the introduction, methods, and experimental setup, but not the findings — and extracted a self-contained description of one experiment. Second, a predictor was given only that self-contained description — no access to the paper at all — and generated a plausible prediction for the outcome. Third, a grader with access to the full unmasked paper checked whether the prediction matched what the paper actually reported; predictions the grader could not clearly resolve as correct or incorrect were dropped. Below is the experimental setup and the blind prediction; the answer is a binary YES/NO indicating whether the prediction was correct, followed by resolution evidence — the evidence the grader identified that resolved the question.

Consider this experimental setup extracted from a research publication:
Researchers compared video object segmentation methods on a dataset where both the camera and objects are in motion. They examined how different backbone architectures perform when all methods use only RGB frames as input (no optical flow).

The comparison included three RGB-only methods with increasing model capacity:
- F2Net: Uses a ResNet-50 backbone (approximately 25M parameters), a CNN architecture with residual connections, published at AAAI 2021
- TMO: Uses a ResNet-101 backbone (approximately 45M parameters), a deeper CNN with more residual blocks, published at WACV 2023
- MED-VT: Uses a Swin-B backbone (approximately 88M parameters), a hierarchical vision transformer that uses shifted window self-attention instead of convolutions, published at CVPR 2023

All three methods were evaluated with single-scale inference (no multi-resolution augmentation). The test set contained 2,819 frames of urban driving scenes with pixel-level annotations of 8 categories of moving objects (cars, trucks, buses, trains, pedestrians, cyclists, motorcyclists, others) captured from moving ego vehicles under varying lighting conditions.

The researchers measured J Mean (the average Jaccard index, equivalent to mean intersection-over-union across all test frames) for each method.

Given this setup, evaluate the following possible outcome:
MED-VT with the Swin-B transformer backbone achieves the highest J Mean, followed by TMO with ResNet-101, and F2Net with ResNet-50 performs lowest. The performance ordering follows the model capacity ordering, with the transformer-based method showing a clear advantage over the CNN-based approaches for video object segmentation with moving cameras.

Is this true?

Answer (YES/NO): YES